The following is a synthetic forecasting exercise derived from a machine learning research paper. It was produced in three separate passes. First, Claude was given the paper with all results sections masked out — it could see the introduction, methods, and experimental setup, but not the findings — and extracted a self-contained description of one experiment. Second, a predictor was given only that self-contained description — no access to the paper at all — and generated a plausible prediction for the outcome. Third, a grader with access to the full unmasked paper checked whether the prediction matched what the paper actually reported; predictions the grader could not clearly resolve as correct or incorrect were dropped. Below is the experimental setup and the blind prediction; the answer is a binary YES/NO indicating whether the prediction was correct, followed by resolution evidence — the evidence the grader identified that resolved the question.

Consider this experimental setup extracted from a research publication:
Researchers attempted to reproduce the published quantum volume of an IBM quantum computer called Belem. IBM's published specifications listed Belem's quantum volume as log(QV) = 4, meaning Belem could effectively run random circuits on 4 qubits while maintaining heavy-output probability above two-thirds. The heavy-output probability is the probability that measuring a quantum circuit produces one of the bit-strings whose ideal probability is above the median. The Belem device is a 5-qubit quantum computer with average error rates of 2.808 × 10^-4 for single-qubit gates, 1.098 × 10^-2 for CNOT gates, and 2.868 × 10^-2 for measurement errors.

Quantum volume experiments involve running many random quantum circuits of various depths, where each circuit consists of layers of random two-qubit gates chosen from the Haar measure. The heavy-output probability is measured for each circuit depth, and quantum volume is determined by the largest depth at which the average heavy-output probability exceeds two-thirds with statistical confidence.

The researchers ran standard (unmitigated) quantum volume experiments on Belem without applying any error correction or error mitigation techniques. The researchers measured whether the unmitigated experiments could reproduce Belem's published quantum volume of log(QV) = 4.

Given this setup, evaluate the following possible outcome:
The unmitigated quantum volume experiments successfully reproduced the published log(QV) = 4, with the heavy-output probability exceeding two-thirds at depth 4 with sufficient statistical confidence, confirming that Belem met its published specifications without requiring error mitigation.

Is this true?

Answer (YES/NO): NO